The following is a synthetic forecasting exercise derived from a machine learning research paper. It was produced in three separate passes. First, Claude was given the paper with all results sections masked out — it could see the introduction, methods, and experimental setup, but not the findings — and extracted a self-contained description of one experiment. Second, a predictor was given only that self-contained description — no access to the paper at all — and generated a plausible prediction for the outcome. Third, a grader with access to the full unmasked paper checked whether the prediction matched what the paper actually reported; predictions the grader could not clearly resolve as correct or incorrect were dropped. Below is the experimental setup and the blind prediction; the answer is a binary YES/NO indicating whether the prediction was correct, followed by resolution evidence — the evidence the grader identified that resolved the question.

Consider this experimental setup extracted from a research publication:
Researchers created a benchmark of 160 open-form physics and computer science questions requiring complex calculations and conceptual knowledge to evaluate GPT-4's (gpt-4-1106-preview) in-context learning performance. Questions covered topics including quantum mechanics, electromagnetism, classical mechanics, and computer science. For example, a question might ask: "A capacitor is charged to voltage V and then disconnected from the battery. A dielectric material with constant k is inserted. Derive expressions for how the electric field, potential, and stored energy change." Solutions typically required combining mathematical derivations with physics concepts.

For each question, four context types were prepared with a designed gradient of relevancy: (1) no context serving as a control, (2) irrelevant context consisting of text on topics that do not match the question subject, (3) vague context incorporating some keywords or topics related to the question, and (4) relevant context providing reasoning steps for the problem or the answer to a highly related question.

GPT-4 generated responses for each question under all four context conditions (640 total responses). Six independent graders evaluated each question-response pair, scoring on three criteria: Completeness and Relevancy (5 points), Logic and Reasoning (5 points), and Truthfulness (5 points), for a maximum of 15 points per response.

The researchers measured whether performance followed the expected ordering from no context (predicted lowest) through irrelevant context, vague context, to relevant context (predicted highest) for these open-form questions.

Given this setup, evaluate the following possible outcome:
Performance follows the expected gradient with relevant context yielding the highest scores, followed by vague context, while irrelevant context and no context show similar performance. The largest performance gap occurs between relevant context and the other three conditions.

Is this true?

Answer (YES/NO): NO